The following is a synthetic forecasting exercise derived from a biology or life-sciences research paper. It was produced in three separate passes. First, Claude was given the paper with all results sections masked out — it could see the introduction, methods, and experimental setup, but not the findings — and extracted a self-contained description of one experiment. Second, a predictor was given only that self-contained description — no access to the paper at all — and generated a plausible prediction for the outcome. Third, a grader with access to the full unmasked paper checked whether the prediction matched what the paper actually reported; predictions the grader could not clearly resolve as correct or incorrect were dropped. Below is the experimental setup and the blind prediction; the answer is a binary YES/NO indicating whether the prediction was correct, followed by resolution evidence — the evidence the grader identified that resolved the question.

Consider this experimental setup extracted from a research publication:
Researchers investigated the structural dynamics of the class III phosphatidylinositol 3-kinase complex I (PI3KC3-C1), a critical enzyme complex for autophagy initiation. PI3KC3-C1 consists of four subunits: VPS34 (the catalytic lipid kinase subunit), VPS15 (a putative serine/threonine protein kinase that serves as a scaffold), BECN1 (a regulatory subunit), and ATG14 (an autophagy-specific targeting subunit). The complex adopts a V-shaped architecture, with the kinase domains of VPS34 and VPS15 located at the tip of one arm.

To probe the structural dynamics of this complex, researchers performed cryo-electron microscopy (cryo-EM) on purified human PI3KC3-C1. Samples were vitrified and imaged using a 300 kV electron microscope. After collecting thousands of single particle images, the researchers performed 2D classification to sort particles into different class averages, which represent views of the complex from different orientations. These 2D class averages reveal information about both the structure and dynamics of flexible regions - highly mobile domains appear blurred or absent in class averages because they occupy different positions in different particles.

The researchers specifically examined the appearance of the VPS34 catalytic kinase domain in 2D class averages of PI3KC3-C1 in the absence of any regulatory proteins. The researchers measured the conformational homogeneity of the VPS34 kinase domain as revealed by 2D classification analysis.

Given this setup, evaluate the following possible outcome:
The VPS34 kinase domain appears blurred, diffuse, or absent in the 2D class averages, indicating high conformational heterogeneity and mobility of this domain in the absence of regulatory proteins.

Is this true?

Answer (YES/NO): YES